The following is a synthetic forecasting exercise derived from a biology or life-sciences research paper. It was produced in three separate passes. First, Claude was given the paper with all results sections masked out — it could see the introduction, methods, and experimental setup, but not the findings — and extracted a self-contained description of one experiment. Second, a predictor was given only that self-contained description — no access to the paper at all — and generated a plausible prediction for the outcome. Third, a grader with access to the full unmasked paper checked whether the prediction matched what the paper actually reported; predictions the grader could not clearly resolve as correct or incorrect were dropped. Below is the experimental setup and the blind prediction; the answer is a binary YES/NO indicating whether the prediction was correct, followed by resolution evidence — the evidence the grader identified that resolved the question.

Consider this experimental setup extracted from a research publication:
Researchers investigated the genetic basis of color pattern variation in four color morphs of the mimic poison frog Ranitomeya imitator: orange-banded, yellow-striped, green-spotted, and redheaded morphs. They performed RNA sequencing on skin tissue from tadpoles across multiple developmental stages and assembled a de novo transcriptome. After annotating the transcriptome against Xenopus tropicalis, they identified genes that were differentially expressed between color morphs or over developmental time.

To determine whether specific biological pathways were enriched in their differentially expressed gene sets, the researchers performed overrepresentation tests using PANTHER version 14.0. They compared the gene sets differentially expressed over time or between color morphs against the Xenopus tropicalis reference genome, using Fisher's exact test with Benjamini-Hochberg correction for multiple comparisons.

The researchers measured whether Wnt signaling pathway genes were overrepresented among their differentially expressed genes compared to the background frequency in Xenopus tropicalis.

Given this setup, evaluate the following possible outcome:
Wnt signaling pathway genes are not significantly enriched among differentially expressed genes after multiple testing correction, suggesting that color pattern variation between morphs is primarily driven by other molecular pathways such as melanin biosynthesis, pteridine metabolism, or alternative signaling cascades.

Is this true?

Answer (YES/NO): NO